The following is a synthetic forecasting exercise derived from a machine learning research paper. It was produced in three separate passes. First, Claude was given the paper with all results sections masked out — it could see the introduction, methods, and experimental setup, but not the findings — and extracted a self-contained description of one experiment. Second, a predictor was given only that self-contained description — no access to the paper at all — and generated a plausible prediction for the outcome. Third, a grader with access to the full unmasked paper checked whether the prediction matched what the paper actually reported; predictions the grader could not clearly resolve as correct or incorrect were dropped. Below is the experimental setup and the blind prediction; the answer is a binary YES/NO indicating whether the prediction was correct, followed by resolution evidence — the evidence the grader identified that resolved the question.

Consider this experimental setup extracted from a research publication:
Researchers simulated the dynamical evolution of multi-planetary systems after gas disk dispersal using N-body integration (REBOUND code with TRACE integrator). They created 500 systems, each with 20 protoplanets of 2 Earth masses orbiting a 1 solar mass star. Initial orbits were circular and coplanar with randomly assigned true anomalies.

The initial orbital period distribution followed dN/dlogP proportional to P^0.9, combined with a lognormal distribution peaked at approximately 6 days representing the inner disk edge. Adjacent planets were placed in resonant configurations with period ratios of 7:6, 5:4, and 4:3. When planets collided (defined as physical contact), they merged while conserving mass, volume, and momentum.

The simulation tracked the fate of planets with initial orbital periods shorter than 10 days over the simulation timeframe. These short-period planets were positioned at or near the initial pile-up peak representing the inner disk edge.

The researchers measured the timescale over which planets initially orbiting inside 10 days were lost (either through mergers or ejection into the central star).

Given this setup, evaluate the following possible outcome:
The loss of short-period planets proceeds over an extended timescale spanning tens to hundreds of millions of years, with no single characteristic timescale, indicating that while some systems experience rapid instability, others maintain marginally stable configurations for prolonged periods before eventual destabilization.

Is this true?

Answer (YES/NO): NO